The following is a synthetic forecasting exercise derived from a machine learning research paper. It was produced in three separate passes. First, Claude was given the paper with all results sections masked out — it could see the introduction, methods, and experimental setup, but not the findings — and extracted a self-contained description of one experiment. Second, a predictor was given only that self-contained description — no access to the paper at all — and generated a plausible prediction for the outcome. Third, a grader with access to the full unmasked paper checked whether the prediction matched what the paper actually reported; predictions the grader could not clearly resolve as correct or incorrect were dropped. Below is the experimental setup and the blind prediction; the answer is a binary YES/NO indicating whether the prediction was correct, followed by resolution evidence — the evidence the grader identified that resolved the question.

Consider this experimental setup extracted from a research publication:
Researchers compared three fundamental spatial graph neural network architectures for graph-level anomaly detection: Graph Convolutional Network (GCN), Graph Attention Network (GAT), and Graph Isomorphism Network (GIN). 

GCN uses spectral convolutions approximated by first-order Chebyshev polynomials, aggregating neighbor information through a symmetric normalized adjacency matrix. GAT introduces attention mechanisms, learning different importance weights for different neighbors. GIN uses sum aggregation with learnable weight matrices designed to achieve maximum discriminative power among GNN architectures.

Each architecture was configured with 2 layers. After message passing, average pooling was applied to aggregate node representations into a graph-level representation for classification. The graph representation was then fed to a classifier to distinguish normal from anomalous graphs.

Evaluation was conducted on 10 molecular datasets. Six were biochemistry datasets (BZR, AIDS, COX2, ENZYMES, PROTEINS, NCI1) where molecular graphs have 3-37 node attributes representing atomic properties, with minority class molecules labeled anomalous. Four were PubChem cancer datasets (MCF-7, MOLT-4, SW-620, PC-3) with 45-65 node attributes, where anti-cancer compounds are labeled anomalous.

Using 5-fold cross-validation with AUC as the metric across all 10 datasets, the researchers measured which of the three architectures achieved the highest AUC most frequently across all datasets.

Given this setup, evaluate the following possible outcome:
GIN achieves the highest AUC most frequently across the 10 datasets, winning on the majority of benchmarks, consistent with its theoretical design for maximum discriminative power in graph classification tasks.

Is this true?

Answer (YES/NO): NO